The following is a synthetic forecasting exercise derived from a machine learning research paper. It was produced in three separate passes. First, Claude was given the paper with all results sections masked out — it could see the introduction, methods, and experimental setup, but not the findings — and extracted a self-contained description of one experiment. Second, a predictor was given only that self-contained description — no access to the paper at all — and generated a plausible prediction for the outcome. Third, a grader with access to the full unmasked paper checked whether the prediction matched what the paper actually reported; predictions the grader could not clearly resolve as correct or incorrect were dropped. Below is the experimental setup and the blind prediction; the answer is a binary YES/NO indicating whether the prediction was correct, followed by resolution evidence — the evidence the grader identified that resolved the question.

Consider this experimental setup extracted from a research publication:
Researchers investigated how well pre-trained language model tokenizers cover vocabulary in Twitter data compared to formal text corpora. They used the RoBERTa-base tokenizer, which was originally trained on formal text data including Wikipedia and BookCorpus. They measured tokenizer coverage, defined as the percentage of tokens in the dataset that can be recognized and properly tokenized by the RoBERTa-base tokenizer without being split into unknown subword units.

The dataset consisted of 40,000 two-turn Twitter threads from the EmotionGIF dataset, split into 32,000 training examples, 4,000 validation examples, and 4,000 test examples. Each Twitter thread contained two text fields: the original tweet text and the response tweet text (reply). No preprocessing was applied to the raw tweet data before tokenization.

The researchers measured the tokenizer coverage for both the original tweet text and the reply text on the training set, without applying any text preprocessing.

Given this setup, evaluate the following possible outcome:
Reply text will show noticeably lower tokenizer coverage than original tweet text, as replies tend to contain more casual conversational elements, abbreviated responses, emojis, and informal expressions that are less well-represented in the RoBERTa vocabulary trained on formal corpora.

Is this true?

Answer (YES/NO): YES